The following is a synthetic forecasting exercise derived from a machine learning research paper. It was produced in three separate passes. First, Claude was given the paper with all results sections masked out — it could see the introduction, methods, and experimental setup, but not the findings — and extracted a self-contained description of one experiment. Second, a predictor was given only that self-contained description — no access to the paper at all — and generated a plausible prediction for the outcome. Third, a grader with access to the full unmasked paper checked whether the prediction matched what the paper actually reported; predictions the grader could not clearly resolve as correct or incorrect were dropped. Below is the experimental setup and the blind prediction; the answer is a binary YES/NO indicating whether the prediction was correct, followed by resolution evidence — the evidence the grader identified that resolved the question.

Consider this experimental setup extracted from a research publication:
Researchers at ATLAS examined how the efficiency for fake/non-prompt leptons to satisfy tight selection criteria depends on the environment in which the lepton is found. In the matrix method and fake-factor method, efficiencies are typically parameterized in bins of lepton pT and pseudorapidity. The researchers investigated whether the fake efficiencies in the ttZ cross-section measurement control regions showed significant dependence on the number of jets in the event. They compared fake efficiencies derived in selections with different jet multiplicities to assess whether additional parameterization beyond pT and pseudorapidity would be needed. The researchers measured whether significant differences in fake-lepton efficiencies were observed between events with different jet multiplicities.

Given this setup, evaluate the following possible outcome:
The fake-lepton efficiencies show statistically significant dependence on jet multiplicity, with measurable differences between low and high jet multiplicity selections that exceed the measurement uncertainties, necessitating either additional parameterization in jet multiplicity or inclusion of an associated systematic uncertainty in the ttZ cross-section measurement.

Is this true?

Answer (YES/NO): NO